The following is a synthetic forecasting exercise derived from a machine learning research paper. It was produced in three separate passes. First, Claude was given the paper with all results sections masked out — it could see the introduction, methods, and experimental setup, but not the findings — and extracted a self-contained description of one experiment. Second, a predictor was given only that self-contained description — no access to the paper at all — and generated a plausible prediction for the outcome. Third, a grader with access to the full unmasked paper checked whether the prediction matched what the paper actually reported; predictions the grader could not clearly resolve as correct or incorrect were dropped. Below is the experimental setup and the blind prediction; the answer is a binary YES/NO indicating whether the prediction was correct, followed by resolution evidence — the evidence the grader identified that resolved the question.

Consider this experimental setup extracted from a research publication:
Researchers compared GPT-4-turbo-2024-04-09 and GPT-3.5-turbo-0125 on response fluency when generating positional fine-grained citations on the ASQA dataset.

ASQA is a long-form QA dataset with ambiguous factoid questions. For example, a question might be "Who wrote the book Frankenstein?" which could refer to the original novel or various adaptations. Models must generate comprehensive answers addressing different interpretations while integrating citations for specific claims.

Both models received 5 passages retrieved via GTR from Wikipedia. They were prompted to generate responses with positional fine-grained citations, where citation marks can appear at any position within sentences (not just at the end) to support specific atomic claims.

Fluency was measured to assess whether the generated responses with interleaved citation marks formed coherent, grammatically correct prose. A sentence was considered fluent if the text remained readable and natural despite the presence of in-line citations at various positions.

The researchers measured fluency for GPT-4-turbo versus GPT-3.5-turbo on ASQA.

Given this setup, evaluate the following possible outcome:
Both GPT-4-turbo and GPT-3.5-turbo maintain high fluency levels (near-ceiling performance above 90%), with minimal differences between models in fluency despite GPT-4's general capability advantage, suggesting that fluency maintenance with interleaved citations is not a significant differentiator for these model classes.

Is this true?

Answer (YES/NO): NO